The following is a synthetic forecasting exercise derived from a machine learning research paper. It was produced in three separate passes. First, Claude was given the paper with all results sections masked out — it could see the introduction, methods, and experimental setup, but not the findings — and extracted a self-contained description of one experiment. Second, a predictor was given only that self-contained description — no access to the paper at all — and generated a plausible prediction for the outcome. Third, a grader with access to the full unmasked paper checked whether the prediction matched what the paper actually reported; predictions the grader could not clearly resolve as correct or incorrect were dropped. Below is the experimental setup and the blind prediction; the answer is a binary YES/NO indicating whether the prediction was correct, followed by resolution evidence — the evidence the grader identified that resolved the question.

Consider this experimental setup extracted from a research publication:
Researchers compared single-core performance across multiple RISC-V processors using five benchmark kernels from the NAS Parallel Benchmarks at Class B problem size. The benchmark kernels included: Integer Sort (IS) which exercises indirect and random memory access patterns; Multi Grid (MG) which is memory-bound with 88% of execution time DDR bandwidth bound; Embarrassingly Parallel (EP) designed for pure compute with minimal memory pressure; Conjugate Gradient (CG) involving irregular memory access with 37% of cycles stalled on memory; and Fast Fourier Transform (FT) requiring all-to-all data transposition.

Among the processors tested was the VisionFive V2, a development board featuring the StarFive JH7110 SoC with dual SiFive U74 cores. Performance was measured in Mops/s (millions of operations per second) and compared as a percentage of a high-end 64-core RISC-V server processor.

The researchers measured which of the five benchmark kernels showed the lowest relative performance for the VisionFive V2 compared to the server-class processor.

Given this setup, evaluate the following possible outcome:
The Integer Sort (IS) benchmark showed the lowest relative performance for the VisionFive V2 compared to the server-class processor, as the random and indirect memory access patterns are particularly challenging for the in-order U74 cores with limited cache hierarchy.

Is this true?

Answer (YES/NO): NO